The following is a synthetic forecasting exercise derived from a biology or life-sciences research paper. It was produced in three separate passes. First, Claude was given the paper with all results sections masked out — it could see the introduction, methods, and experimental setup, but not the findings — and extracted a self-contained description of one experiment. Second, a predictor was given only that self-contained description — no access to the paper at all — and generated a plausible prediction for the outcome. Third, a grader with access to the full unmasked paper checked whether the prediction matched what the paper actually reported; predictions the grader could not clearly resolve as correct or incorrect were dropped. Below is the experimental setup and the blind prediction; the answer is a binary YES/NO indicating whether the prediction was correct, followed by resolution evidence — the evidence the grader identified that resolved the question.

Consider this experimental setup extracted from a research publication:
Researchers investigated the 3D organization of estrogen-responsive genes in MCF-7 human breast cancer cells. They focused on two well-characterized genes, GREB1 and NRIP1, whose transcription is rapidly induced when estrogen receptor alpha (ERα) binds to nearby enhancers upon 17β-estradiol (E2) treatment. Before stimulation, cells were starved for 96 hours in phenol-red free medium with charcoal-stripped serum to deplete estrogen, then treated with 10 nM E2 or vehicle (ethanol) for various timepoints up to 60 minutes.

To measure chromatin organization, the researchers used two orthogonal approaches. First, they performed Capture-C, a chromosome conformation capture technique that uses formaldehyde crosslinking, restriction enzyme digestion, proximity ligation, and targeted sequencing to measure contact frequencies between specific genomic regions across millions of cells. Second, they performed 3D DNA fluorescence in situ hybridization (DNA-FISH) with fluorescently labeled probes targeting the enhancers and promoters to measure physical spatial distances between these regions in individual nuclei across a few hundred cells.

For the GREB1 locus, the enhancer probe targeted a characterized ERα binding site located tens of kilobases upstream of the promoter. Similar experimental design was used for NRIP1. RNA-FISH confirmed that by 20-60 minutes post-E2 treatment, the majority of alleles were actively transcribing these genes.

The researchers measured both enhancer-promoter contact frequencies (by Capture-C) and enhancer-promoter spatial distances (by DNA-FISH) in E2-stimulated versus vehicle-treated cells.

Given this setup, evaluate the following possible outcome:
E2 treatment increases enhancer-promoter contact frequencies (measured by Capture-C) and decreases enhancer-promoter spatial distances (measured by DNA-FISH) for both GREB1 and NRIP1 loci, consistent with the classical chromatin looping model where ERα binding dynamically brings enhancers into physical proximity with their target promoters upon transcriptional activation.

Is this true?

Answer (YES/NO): NO